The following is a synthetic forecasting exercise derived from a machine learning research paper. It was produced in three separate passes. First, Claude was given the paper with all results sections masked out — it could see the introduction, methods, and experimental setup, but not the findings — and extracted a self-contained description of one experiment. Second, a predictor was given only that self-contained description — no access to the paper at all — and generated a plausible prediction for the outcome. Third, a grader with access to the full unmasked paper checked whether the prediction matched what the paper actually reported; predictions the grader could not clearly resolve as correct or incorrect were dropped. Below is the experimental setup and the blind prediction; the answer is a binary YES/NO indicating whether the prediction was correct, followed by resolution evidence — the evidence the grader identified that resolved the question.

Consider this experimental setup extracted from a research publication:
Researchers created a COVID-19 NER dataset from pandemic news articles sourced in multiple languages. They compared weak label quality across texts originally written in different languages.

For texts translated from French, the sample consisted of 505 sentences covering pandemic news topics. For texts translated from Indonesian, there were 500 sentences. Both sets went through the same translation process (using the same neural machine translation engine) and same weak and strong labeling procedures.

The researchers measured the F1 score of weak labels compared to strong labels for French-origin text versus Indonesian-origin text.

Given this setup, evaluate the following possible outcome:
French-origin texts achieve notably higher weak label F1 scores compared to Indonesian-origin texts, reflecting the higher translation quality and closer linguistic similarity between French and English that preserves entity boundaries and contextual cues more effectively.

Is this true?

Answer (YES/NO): NO